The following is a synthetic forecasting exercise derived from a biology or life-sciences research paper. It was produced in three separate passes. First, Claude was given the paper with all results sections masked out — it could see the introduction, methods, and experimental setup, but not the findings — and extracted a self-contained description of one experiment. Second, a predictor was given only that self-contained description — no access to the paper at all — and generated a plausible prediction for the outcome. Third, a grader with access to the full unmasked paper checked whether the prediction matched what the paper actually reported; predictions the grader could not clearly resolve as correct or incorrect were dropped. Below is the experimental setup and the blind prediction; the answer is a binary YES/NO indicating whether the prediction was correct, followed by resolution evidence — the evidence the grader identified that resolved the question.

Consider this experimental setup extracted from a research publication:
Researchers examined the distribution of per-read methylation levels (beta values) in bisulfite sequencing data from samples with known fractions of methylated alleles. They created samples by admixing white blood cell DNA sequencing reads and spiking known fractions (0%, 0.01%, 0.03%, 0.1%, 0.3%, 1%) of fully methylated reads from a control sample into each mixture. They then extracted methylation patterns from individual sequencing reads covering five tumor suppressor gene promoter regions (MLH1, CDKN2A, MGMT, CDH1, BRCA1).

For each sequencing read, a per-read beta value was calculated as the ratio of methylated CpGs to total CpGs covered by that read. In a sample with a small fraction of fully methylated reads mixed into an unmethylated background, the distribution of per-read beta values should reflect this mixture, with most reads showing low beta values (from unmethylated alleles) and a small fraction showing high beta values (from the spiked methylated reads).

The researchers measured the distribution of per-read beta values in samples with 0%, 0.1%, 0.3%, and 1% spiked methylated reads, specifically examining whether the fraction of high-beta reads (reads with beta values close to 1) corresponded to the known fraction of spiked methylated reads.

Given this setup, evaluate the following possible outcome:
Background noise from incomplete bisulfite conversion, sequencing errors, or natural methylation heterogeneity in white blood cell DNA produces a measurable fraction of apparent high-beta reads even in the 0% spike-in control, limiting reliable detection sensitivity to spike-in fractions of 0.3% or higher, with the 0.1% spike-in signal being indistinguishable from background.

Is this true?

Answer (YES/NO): NO